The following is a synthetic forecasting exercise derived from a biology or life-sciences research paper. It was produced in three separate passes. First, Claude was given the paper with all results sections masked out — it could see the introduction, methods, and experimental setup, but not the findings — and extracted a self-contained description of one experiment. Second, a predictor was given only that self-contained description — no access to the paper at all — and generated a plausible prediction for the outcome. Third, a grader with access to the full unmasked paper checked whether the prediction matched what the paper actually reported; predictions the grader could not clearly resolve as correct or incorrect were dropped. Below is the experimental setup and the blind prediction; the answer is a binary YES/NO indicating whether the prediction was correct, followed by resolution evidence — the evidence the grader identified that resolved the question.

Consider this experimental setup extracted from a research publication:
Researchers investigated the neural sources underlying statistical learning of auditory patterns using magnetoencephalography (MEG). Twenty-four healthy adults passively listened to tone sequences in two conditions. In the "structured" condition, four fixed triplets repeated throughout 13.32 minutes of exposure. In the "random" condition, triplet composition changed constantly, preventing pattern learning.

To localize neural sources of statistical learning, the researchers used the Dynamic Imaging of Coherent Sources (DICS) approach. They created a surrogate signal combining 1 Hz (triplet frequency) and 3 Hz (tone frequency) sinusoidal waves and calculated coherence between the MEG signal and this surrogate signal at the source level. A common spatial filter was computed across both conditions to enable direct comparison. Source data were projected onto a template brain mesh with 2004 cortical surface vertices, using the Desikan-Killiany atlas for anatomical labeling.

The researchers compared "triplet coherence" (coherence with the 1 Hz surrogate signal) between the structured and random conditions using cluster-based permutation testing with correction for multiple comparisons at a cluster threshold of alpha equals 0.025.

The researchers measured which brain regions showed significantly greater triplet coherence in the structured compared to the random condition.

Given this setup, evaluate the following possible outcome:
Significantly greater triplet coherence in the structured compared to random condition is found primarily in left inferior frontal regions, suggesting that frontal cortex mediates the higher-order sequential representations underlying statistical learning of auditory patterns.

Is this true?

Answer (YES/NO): NO